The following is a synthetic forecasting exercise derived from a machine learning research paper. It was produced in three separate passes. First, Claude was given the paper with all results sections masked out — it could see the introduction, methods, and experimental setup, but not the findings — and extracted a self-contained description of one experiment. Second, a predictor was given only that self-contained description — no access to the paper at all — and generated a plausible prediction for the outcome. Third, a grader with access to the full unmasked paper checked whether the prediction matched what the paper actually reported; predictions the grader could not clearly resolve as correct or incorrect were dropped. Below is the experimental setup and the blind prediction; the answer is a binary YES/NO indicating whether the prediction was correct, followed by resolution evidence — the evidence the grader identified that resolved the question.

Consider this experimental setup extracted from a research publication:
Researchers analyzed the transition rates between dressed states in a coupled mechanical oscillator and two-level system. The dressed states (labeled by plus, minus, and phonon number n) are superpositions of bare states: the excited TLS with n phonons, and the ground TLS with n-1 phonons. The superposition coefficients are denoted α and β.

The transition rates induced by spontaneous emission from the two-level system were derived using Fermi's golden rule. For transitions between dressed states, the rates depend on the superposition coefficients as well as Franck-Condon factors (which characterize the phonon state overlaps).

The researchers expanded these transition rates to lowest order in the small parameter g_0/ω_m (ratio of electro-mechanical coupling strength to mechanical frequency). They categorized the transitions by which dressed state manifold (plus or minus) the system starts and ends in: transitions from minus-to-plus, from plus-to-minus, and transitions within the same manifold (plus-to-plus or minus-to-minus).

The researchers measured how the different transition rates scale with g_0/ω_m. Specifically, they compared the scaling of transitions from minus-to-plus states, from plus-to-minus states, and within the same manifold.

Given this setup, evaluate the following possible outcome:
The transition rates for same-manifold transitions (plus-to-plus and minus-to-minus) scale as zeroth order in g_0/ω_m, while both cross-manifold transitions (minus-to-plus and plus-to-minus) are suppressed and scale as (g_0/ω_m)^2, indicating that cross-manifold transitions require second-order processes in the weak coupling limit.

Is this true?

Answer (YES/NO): NO